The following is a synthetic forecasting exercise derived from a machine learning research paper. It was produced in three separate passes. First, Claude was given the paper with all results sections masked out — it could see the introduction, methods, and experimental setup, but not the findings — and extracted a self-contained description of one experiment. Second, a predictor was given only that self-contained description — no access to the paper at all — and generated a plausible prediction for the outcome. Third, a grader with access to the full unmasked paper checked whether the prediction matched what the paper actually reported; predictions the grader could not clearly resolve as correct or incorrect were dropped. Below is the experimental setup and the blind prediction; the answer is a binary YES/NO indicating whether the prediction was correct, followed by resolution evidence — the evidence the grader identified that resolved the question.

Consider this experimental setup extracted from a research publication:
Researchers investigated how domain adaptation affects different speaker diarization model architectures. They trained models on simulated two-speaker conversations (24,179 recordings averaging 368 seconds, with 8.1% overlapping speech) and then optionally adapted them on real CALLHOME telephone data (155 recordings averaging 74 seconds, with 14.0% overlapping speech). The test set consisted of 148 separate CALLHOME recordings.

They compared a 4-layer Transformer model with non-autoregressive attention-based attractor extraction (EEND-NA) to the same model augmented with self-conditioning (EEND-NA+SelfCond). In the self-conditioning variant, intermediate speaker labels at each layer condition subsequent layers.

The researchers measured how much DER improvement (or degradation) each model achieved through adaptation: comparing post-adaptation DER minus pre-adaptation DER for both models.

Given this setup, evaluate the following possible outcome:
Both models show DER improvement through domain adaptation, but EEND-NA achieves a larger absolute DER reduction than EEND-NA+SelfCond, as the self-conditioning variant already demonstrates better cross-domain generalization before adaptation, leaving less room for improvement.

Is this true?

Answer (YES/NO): NO